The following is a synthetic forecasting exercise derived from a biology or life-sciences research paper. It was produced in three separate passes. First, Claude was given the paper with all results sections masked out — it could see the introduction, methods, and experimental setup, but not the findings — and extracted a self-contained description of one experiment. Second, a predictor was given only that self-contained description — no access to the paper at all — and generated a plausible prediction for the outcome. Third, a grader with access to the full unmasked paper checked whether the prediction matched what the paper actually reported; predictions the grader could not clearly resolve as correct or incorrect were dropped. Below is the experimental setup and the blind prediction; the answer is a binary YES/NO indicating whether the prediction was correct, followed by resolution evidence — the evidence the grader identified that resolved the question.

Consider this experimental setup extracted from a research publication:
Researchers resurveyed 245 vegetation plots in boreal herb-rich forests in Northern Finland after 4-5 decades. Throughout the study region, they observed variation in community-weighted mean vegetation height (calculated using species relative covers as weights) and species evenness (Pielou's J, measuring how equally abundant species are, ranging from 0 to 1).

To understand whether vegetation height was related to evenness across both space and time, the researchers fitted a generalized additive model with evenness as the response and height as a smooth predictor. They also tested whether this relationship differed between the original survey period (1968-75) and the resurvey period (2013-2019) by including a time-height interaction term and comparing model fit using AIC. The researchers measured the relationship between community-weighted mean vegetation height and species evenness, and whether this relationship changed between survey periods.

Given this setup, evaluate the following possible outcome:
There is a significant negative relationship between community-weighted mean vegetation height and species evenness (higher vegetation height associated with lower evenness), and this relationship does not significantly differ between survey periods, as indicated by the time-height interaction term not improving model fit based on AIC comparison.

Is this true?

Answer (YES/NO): YES